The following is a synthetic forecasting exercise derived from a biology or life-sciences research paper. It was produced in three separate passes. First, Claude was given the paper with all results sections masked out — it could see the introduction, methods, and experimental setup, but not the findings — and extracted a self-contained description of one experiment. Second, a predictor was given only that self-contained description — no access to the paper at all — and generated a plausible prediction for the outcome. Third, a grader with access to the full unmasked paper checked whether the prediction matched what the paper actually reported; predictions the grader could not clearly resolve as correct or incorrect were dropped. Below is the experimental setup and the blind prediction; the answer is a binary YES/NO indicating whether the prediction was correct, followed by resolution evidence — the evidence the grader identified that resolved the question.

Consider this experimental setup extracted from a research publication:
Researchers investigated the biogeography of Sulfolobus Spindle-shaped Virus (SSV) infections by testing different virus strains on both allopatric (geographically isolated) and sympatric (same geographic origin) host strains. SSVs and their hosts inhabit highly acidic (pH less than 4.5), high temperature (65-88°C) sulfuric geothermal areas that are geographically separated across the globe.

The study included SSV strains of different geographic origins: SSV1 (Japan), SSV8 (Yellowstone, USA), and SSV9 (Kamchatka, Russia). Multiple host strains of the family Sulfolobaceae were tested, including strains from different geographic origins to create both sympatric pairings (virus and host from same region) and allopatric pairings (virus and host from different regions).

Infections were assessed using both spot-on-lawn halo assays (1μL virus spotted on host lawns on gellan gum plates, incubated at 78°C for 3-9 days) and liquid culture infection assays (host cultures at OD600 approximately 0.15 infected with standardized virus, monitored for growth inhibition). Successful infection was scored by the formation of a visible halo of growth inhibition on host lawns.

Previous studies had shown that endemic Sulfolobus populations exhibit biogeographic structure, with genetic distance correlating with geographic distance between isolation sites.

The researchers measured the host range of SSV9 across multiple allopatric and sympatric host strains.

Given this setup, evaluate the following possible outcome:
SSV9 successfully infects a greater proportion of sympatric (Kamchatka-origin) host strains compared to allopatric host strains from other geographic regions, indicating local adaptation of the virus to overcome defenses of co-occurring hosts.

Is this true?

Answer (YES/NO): NO